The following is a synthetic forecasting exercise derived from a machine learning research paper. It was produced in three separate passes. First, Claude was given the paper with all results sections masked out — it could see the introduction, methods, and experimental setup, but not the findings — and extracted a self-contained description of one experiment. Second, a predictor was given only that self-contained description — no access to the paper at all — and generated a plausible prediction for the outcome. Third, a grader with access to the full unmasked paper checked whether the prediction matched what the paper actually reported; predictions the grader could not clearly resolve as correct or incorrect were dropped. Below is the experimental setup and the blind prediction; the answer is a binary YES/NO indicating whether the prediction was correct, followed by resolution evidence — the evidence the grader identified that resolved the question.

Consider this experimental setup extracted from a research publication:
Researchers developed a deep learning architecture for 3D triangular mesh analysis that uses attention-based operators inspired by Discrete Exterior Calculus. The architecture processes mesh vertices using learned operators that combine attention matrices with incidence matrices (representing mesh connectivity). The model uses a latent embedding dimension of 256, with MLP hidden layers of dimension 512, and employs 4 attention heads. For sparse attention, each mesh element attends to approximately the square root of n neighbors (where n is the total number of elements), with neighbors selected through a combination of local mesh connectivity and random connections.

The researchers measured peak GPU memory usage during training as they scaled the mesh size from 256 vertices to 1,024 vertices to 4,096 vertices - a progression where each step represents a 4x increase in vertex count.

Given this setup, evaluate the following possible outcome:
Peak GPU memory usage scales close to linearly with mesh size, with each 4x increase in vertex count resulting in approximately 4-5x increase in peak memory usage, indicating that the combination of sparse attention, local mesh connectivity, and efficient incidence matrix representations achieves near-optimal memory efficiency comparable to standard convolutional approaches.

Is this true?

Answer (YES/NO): NO